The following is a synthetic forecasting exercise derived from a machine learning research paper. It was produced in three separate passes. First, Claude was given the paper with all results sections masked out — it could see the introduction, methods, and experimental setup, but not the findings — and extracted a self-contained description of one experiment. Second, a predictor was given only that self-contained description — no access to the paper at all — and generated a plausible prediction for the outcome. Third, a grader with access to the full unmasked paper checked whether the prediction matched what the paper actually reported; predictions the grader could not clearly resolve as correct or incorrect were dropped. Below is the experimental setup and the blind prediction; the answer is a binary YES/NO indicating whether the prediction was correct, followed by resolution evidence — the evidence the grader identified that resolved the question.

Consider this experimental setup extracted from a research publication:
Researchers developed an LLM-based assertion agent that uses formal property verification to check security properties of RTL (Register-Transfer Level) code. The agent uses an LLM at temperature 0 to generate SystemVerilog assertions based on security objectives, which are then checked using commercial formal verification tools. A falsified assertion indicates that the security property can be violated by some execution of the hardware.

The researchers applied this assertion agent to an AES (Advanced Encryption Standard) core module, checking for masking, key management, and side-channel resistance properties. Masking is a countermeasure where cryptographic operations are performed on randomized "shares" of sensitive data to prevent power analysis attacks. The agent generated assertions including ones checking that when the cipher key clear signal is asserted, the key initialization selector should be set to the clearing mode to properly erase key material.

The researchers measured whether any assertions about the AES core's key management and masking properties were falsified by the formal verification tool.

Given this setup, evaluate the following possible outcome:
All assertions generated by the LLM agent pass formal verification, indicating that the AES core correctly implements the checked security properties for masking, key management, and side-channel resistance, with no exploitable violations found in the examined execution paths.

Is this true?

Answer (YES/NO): NO